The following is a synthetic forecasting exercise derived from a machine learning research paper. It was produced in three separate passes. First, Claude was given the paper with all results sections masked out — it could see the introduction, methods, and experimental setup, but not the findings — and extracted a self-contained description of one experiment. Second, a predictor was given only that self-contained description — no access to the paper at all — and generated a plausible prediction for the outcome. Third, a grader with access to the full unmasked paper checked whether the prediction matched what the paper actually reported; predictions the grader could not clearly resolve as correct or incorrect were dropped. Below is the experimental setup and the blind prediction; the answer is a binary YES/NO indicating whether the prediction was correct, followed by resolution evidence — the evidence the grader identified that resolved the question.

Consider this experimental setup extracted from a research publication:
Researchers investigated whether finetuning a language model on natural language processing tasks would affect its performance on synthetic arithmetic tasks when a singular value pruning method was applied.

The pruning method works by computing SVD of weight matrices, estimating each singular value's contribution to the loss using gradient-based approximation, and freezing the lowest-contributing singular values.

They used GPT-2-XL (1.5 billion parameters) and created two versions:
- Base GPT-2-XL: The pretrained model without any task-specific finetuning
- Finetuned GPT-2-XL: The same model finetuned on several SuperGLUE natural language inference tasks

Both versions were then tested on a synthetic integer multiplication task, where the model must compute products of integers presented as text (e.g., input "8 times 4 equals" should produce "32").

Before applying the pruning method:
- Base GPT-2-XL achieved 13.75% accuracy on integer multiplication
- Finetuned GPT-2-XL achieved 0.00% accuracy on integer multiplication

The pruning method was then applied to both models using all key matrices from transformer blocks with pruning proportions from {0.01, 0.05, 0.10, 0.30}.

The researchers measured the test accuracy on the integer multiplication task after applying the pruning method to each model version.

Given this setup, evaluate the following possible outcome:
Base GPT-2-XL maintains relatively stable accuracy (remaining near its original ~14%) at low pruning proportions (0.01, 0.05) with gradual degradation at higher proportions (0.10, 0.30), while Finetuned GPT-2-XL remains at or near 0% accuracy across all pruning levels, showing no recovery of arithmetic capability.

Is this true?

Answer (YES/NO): NO